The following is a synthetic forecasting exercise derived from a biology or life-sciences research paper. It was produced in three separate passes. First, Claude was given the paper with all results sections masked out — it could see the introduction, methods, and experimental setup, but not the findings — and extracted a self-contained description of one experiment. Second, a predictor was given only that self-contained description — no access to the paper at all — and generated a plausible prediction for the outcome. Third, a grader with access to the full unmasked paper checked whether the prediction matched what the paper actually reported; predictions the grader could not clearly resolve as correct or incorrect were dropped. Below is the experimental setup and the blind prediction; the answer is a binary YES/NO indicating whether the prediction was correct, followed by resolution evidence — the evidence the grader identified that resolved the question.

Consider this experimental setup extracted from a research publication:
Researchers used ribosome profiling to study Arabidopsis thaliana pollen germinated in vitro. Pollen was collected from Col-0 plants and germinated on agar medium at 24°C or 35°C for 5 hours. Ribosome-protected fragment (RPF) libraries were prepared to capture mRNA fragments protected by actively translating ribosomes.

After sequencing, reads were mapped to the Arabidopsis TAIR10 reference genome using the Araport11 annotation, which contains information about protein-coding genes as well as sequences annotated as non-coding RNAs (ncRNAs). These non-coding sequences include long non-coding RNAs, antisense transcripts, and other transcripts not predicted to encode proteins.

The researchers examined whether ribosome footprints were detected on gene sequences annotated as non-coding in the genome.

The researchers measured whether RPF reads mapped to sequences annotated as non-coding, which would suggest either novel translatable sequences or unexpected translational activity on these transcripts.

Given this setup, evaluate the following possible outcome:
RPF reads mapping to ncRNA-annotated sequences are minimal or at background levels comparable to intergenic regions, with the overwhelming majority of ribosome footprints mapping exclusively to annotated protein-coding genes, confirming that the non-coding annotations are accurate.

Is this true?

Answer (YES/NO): NO